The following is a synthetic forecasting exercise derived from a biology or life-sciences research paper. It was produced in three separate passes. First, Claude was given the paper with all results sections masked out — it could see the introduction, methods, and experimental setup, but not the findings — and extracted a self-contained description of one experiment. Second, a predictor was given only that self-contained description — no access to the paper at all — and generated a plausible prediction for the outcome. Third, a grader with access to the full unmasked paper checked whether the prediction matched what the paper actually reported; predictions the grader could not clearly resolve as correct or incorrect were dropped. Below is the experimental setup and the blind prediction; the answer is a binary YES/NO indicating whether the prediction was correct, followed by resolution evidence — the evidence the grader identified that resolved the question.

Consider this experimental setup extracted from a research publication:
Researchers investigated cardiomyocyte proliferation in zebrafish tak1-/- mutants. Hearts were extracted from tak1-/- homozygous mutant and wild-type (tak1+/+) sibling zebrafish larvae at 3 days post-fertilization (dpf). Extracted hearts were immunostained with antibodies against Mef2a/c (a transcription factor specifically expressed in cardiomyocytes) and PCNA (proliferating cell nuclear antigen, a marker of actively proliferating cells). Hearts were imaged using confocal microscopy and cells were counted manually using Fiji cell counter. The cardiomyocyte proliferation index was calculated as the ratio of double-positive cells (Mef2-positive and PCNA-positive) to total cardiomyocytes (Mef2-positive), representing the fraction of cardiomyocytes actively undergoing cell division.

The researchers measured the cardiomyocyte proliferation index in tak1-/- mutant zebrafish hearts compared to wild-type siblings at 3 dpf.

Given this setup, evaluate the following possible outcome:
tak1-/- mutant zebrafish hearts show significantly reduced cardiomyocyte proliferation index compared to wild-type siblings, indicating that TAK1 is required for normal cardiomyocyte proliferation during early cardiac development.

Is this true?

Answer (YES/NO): NO